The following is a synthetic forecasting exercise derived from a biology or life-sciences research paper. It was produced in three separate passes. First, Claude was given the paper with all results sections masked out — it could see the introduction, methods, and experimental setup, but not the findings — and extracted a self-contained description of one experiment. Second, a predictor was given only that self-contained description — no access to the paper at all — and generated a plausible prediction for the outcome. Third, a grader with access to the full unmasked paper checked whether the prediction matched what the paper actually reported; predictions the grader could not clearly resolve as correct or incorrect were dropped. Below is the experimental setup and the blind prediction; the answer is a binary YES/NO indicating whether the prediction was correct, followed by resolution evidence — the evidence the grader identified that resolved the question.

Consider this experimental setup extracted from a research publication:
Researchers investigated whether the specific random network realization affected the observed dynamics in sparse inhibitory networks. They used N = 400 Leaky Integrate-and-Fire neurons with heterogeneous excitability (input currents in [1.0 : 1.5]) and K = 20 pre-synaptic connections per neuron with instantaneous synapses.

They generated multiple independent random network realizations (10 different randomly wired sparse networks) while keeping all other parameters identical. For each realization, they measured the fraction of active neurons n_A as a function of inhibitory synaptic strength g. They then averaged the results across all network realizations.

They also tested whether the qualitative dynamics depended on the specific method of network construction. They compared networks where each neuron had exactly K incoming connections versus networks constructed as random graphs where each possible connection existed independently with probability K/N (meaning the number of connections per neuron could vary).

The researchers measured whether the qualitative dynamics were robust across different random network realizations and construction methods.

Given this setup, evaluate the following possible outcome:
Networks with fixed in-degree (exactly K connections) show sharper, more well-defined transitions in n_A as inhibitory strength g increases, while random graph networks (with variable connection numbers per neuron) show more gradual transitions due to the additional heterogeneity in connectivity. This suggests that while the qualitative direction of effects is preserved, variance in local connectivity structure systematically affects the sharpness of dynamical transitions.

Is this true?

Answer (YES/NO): NO